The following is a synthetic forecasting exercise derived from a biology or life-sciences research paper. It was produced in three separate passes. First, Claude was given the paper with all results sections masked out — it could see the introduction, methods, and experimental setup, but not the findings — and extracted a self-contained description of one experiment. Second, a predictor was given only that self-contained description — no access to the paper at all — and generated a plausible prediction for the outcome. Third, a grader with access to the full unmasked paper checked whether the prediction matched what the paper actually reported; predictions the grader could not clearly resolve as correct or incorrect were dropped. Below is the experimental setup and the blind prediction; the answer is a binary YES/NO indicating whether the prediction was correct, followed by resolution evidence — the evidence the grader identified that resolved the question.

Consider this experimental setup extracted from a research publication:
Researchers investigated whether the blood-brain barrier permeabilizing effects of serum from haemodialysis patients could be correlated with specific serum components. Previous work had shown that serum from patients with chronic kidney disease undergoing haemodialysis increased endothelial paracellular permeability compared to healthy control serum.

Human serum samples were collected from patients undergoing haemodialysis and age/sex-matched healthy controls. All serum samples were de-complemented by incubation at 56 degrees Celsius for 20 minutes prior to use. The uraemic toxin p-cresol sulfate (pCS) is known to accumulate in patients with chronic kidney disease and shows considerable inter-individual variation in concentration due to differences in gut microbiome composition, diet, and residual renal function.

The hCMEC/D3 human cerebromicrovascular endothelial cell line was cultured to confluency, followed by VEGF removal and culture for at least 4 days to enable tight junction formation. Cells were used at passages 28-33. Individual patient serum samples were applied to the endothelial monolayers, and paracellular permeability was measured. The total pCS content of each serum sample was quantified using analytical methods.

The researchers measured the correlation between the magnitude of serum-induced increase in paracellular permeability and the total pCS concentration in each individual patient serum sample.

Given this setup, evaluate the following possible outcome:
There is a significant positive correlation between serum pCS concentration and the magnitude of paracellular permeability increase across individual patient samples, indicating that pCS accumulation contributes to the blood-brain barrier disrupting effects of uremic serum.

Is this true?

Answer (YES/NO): YES